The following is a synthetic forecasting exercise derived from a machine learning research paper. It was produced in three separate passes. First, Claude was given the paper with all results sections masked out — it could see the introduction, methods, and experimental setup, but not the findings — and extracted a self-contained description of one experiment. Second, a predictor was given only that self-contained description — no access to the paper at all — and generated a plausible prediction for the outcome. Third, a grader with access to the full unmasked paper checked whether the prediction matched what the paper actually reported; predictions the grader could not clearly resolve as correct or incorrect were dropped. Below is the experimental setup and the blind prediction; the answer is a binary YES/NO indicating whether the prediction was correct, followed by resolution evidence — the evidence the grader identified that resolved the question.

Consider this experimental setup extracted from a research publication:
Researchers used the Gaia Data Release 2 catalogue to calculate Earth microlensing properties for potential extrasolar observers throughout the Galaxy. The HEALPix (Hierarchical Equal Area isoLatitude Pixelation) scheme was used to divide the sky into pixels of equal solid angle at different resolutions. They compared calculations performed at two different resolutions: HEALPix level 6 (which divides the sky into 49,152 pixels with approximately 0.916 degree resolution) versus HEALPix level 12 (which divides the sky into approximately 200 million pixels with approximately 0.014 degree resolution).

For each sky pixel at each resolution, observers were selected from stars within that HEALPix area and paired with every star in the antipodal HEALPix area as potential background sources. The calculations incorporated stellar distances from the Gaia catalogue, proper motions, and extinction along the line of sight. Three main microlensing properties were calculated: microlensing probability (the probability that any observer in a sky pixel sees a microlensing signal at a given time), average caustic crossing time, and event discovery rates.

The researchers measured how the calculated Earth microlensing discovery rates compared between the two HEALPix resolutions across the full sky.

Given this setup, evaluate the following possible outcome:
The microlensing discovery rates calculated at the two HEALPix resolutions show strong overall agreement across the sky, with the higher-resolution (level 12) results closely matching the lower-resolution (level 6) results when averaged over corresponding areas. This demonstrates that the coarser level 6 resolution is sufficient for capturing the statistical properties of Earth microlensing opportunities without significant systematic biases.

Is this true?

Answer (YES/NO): YES